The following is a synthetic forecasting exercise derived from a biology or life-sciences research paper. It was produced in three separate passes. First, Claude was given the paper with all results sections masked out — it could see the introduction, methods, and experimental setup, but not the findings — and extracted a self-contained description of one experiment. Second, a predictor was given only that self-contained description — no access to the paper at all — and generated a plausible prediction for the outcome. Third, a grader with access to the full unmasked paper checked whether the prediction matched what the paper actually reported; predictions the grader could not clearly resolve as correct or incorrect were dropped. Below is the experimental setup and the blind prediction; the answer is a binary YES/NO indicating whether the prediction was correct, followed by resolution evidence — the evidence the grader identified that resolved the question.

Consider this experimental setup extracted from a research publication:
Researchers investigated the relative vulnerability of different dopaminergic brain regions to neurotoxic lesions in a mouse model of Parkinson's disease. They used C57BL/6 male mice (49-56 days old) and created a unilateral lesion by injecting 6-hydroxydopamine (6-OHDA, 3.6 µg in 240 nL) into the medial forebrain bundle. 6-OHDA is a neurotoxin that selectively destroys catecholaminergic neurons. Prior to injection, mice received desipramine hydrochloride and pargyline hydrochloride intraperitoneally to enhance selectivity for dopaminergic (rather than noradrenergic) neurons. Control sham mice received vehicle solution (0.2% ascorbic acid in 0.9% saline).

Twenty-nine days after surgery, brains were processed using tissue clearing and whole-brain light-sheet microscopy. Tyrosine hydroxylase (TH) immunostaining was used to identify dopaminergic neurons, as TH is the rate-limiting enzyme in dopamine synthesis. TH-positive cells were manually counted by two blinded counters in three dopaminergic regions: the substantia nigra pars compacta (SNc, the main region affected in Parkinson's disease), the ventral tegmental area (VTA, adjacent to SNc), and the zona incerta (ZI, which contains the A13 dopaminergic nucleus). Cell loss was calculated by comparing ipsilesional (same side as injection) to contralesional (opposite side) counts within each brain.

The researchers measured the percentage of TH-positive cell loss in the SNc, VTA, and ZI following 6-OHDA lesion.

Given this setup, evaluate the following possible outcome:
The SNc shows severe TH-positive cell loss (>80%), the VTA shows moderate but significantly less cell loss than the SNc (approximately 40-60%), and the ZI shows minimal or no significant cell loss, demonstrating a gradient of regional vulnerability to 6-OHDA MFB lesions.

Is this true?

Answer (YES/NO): NO